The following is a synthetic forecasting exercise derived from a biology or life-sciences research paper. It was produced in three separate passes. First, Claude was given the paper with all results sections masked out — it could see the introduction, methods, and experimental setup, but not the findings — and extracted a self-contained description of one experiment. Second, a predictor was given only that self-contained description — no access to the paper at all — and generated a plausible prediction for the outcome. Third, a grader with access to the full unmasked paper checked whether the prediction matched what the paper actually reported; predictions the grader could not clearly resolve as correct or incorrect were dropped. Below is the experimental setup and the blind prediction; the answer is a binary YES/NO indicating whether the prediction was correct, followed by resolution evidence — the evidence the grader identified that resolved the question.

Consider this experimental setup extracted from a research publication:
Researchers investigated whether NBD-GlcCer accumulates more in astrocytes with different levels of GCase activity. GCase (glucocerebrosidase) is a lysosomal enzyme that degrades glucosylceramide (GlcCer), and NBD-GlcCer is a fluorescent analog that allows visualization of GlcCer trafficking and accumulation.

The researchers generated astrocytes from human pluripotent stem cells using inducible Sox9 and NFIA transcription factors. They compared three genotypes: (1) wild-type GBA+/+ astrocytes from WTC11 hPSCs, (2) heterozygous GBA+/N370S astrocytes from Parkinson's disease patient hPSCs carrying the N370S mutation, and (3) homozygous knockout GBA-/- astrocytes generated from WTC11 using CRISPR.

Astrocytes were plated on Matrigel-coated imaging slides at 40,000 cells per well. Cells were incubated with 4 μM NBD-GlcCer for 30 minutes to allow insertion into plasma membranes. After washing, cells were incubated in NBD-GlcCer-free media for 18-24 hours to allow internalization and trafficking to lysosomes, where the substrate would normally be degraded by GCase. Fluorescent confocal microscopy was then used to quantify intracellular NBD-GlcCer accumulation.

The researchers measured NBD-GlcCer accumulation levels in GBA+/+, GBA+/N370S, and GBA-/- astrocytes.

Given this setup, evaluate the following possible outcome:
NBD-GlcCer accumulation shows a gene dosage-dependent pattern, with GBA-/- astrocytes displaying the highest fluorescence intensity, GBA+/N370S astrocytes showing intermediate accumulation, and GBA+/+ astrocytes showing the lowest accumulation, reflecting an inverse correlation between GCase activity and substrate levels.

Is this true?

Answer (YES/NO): NO